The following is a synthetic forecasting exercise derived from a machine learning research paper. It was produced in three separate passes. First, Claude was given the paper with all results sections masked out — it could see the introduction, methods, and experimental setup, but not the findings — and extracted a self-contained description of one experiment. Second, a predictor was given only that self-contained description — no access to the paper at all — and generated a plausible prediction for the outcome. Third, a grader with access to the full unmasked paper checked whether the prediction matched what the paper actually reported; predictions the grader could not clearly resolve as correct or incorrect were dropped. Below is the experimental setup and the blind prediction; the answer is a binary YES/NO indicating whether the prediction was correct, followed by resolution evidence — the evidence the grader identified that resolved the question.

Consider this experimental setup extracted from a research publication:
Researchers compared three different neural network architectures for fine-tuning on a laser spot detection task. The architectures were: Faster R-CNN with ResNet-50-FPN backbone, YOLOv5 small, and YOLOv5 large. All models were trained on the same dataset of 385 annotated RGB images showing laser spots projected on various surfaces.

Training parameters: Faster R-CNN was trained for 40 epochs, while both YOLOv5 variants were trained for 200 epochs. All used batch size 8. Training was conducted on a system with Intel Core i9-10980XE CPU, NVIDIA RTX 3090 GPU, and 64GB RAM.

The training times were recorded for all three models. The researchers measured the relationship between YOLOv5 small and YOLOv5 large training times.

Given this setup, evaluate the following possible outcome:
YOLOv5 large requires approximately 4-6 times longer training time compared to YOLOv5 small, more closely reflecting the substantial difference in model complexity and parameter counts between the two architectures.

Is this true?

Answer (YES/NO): NO